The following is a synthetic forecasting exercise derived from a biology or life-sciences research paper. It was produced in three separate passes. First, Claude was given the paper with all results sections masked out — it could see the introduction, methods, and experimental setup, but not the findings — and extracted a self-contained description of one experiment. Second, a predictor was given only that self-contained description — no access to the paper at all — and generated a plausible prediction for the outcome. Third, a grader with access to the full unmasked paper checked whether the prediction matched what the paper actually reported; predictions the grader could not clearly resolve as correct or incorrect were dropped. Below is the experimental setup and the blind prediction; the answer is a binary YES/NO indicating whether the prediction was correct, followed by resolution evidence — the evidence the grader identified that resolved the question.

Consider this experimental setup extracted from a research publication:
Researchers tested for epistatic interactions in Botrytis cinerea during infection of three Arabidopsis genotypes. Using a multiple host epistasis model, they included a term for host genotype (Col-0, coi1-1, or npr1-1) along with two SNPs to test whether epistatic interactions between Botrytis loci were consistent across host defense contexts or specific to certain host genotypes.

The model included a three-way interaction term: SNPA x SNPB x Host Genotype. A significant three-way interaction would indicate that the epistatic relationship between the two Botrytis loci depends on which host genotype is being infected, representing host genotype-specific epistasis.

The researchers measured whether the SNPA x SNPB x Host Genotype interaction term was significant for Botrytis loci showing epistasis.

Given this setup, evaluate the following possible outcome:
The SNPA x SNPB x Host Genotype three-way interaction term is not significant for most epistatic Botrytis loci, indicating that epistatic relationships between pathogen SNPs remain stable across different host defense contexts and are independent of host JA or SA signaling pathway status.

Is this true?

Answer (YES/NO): NO